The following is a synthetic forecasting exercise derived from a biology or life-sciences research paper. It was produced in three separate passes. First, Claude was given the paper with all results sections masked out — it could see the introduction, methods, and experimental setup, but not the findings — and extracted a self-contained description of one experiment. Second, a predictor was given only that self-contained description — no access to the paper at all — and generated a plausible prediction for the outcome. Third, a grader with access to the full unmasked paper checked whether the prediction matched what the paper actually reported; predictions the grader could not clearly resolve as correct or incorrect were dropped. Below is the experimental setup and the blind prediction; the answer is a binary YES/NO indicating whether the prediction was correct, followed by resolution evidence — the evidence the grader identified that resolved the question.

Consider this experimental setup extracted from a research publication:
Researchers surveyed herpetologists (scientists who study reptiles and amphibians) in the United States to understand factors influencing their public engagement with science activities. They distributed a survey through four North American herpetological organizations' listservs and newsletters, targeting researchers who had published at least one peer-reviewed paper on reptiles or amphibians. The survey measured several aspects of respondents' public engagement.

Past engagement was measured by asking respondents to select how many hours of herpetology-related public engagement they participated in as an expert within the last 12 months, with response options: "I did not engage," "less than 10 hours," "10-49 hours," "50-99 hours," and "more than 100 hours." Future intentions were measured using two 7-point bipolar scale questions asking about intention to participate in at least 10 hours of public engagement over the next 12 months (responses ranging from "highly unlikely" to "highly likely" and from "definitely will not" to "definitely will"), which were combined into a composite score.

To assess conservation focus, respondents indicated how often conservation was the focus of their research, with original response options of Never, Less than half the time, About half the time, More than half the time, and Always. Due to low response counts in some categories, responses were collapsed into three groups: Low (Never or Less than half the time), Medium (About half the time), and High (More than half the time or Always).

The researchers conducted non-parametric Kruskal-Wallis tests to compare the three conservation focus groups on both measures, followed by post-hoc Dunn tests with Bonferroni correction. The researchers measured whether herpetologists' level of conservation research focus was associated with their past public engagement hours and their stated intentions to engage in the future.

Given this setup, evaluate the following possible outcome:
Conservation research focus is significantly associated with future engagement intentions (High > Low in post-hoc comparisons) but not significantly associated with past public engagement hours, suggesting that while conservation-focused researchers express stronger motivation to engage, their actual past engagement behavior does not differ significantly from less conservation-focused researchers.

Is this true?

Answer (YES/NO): YES